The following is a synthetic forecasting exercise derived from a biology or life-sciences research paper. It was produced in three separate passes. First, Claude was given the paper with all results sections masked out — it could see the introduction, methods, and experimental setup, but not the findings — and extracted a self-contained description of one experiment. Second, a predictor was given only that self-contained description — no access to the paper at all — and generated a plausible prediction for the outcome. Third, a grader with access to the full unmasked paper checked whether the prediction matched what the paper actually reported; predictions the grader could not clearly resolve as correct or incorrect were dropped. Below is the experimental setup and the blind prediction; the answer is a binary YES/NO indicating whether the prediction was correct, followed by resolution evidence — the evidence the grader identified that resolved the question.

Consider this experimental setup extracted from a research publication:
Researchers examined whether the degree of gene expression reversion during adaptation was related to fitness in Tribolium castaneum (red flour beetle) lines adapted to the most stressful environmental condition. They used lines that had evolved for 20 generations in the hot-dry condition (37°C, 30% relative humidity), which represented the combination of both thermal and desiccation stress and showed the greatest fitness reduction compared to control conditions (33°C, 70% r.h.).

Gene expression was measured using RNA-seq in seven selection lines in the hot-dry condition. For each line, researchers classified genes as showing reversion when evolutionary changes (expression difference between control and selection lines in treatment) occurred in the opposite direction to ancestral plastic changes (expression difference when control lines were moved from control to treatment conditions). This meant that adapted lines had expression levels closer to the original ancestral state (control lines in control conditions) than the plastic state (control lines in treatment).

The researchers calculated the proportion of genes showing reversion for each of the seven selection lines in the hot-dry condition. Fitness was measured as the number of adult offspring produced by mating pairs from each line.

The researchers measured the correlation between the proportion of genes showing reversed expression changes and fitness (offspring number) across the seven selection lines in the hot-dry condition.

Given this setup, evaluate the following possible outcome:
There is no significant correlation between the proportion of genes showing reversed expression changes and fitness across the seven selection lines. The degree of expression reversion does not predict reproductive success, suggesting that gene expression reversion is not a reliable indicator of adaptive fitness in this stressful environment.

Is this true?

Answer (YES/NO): NO